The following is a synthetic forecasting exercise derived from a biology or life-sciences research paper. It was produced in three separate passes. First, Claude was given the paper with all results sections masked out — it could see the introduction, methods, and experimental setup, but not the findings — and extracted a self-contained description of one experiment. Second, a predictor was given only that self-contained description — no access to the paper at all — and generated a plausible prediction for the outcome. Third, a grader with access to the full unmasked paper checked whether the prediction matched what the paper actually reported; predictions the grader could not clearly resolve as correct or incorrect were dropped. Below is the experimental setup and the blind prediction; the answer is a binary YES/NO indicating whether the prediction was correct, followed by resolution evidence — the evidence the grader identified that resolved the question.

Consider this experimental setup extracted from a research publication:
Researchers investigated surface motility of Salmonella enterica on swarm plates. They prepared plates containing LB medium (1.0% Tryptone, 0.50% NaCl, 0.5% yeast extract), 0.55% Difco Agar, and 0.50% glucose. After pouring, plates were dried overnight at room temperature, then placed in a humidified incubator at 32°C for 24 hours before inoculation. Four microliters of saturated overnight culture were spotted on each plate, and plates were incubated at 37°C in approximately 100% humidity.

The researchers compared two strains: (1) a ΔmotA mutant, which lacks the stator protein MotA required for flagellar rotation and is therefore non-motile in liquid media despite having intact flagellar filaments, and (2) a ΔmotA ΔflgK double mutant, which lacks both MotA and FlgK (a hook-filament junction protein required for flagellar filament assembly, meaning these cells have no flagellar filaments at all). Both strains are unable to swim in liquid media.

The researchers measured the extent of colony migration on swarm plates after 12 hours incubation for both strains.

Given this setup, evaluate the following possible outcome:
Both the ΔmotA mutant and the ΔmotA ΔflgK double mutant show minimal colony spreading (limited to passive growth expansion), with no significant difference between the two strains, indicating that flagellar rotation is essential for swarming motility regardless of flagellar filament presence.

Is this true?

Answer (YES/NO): NO